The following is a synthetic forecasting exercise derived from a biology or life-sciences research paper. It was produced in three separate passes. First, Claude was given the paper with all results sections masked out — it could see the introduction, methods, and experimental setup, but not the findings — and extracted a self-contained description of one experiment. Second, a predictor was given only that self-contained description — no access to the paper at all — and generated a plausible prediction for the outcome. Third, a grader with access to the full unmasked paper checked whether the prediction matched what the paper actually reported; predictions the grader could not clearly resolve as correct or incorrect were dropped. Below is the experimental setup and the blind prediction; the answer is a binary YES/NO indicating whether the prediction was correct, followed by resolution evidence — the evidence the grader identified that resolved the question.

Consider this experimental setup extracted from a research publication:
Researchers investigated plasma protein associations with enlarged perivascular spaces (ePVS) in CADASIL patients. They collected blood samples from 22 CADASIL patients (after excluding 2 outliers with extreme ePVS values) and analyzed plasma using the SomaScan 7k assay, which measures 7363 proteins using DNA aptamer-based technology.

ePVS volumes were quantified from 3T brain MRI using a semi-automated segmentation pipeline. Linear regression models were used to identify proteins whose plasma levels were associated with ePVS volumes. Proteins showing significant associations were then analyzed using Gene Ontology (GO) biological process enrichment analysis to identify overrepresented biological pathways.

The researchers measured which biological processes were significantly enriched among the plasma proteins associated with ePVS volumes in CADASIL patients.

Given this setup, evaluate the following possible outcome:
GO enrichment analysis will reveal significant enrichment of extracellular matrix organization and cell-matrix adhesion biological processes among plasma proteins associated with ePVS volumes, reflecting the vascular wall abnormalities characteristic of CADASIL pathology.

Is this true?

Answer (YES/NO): NO